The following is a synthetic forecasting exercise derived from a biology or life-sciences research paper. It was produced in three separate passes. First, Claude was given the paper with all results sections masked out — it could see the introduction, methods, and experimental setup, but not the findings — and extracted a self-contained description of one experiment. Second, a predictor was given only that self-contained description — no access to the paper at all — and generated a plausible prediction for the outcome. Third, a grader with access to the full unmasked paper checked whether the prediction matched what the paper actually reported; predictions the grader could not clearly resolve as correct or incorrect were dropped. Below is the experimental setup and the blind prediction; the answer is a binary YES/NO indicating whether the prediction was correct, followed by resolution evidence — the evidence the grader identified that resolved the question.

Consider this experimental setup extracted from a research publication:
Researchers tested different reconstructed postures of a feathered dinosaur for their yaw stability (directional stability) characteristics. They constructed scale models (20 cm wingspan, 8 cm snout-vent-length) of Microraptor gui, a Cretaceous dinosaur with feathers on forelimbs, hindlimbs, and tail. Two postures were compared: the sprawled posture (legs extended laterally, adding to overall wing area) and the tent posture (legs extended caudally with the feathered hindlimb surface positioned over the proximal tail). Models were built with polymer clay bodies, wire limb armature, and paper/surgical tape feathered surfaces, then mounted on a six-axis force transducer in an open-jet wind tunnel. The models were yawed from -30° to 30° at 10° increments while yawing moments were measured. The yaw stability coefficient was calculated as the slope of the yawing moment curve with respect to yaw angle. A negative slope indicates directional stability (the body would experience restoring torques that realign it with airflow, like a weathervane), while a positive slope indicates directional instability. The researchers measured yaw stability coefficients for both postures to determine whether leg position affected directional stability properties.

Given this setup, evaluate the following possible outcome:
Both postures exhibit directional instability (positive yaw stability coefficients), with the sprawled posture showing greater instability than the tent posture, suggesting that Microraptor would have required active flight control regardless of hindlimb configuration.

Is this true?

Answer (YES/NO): NO